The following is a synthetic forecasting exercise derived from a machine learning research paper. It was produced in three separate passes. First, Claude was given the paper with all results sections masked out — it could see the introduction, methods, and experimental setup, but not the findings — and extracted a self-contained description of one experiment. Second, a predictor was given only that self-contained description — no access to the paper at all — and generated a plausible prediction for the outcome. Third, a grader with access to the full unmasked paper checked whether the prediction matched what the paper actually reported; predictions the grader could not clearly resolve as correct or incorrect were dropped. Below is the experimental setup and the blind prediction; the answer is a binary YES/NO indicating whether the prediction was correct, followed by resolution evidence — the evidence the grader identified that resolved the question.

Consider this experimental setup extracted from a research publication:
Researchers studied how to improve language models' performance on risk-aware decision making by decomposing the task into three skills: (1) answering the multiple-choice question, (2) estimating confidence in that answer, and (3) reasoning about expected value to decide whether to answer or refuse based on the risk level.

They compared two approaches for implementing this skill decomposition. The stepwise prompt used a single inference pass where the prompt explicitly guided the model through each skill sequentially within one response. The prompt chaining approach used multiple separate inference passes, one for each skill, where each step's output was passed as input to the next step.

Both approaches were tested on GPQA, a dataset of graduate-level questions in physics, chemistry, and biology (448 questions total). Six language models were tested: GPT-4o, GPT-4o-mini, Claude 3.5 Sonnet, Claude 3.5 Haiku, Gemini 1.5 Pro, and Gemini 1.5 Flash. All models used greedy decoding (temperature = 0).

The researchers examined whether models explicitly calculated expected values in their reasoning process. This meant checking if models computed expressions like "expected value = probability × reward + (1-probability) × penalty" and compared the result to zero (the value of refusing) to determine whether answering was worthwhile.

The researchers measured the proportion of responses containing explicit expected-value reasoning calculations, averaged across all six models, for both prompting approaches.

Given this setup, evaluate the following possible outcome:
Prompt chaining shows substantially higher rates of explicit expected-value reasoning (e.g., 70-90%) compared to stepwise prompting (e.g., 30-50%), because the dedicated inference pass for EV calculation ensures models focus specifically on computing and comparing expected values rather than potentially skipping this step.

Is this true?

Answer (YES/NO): NO